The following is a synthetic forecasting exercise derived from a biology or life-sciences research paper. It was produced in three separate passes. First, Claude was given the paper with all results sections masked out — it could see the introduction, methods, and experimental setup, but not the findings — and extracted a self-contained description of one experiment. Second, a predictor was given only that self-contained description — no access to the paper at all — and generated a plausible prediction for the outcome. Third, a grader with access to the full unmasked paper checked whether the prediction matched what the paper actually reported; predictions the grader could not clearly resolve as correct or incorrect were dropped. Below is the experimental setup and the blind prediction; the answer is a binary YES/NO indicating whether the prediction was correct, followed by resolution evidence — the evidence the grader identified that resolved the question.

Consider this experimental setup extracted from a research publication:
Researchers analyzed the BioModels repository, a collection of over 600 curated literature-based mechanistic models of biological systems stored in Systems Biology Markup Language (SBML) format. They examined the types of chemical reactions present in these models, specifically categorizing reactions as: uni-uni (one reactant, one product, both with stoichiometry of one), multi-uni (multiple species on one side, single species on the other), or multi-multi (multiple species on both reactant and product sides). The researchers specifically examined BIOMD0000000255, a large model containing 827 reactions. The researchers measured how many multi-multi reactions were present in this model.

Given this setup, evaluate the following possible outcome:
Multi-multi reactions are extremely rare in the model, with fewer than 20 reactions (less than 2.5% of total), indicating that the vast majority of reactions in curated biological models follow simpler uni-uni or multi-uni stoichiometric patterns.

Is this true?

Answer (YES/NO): NO